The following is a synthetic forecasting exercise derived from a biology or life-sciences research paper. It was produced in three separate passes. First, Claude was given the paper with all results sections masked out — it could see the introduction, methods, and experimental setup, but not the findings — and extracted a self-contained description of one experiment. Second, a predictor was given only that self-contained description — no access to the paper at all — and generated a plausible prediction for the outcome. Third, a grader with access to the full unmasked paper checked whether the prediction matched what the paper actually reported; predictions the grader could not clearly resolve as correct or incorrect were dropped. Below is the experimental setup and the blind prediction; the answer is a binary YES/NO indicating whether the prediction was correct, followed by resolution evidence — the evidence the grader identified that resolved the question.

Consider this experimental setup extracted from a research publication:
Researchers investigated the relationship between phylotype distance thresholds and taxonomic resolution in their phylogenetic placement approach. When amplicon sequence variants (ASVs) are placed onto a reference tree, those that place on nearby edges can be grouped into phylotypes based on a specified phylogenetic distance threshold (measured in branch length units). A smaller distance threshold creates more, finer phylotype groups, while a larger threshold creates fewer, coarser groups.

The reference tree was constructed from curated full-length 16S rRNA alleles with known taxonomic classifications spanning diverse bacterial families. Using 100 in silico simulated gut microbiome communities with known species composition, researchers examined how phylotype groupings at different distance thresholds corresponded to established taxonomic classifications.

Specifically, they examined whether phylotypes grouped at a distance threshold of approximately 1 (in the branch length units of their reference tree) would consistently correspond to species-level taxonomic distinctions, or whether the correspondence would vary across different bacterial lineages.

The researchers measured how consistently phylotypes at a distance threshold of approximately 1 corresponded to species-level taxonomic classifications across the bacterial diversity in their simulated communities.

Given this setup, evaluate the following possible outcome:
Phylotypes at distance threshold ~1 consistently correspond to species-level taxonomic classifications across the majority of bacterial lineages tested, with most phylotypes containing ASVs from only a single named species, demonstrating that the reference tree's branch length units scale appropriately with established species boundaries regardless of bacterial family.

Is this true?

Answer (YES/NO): NO